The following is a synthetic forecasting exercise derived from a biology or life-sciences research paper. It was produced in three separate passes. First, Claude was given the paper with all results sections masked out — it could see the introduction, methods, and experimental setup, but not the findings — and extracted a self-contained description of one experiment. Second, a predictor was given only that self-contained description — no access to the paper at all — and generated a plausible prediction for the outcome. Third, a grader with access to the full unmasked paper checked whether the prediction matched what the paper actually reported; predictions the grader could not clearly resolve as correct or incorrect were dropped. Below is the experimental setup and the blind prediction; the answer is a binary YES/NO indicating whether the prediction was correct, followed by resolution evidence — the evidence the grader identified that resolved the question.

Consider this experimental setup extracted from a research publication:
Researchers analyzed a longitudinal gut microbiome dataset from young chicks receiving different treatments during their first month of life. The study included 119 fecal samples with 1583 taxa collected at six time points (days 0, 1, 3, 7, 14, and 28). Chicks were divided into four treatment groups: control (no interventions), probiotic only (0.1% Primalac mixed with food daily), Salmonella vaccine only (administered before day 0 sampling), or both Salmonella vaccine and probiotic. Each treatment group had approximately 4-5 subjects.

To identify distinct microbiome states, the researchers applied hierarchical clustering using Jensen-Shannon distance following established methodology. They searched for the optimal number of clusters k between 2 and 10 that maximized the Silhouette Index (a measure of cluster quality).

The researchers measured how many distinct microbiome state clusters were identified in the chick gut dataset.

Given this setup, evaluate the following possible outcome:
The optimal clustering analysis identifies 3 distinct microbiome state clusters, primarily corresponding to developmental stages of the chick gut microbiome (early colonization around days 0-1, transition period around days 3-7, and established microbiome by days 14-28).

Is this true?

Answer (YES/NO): NO